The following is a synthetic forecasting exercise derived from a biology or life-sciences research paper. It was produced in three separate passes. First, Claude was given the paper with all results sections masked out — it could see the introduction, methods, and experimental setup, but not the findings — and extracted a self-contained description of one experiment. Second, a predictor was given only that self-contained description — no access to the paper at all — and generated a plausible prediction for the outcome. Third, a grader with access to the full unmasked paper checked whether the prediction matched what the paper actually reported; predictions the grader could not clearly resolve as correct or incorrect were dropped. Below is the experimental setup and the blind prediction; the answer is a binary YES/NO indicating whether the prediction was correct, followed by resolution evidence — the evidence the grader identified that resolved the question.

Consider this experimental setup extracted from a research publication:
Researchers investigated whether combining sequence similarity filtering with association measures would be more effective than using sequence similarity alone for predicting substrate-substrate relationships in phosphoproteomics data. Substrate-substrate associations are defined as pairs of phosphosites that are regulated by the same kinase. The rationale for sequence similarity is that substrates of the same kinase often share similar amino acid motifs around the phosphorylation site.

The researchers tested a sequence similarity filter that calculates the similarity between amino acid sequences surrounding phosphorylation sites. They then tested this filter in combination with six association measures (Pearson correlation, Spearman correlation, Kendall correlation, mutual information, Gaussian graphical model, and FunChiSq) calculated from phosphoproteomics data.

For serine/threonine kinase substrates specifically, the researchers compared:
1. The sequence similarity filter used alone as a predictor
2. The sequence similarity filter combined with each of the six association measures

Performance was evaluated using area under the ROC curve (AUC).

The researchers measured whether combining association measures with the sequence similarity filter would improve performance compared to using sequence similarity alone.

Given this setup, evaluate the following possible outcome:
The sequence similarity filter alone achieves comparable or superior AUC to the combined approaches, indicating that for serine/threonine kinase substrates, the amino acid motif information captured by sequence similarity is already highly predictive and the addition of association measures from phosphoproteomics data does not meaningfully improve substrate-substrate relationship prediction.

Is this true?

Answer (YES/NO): YES